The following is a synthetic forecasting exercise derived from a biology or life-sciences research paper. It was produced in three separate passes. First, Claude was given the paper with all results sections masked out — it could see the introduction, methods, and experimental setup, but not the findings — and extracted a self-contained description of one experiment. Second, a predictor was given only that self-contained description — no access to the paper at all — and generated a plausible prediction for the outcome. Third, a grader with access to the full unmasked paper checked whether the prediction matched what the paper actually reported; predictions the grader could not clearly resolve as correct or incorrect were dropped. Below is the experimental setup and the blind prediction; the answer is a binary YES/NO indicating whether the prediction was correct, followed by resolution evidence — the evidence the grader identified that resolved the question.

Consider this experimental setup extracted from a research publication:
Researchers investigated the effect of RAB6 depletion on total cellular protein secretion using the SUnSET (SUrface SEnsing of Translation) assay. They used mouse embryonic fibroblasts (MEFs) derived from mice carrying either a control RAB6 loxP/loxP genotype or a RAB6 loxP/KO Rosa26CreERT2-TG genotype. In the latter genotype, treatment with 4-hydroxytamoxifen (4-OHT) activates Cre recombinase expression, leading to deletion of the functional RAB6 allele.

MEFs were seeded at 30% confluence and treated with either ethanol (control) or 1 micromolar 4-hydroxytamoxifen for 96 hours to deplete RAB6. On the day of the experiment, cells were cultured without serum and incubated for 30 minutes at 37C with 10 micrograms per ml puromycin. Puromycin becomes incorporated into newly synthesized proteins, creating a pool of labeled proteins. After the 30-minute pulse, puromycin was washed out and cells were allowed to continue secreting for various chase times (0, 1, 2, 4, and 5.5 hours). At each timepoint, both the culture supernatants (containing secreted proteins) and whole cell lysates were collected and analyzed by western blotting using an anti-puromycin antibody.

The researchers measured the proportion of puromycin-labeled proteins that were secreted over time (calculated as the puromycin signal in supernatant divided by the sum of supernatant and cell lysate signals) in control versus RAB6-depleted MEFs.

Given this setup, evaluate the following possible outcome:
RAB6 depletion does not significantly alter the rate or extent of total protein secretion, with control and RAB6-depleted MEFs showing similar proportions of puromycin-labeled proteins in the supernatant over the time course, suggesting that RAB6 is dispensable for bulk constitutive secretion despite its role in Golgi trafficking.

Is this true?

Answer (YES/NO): NO